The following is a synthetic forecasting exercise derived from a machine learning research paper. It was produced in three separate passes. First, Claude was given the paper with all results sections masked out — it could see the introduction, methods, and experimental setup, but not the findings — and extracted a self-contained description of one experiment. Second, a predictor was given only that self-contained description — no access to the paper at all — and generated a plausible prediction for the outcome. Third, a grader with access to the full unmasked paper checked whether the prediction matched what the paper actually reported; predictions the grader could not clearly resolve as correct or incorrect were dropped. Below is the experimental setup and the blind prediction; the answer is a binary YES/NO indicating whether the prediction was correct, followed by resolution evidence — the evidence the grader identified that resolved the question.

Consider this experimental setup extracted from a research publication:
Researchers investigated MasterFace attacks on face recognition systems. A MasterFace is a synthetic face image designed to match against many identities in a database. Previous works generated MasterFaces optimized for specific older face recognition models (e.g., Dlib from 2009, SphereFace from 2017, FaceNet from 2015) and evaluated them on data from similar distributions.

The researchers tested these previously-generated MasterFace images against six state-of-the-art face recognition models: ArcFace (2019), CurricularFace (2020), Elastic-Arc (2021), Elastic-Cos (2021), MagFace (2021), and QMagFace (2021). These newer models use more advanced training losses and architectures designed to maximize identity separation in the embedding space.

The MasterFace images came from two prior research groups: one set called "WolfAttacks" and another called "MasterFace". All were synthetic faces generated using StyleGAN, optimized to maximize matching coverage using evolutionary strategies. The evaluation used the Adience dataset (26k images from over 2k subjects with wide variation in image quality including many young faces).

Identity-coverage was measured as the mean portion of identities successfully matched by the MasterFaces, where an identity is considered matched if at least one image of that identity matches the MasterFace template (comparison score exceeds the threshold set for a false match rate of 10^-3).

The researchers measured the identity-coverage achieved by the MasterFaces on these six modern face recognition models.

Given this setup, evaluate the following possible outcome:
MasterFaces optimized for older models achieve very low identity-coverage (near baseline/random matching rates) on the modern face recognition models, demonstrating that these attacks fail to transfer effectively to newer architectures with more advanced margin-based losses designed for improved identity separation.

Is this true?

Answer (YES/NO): YES